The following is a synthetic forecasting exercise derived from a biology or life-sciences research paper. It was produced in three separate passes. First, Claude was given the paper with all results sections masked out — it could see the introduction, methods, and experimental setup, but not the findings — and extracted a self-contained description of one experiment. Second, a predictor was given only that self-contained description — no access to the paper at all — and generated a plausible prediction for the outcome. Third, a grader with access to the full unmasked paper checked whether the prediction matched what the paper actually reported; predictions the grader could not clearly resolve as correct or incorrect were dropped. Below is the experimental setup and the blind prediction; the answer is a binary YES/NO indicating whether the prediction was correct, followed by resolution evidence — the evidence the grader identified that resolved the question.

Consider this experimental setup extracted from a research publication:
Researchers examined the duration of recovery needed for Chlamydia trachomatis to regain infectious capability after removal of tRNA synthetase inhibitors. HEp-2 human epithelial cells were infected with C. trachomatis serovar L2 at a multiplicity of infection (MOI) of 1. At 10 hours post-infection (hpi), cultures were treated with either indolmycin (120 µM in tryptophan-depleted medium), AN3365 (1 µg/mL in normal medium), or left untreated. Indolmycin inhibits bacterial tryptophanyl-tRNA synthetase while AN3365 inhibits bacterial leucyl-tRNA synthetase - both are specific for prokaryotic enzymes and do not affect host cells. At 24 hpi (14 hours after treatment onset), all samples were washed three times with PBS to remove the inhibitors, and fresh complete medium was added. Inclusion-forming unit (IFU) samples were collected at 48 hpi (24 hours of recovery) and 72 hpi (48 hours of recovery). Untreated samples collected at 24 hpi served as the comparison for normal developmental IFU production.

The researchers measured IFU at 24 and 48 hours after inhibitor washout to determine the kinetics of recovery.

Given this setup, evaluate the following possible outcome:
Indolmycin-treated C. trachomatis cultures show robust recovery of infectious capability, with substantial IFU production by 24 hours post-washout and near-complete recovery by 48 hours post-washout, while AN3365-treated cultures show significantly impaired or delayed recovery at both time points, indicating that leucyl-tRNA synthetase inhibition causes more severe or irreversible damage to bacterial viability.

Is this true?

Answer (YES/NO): NO